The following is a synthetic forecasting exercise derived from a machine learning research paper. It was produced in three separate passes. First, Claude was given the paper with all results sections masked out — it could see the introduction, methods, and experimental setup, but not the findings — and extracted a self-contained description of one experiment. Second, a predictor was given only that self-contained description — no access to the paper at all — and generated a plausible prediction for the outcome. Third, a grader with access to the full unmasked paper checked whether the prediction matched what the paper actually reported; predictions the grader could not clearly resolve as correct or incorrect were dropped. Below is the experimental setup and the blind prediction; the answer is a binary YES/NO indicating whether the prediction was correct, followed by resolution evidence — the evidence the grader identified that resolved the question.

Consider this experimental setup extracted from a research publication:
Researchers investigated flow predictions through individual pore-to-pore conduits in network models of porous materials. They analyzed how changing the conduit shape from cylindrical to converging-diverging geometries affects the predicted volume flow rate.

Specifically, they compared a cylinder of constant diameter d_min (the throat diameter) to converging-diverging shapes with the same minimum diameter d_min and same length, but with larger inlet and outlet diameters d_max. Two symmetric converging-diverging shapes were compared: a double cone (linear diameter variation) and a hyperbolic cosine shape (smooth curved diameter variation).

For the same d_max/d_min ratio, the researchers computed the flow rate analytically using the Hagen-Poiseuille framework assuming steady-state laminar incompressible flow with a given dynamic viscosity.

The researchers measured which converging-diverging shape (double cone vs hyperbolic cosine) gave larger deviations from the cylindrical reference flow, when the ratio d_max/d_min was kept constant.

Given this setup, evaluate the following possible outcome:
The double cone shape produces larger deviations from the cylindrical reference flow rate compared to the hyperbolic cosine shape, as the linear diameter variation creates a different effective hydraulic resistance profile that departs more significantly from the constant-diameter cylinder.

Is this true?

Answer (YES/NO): YES